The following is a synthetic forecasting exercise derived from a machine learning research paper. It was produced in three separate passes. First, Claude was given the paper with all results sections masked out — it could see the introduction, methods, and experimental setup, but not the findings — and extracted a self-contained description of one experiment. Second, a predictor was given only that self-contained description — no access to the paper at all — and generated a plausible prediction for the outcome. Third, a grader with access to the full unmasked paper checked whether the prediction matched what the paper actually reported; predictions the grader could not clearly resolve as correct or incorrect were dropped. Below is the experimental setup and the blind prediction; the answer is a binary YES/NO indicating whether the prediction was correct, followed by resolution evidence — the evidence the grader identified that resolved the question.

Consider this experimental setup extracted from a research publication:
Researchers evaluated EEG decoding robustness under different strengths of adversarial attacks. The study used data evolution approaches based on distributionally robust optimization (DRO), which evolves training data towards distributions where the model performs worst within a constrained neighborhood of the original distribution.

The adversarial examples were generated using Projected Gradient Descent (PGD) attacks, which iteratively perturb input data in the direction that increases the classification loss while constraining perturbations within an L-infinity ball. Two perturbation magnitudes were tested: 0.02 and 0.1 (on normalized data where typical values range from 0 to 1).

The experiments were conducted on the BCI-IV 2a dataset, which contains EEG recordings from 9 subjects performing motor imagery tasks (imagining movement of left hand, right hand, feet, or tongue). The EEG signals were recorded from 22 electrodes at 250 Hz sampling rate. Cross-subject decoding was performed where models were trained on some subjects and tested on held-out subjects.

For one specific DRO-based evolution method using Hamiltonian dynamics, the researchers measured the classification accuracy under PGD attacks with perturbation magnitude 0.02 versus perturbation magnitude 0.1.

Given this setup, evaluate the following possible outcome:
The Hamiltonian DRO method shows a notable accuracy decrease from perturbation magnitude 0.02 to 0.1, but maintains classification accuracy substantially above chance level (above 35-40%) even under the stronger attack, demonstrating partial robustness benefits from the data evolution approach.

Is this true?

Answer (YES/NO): NO